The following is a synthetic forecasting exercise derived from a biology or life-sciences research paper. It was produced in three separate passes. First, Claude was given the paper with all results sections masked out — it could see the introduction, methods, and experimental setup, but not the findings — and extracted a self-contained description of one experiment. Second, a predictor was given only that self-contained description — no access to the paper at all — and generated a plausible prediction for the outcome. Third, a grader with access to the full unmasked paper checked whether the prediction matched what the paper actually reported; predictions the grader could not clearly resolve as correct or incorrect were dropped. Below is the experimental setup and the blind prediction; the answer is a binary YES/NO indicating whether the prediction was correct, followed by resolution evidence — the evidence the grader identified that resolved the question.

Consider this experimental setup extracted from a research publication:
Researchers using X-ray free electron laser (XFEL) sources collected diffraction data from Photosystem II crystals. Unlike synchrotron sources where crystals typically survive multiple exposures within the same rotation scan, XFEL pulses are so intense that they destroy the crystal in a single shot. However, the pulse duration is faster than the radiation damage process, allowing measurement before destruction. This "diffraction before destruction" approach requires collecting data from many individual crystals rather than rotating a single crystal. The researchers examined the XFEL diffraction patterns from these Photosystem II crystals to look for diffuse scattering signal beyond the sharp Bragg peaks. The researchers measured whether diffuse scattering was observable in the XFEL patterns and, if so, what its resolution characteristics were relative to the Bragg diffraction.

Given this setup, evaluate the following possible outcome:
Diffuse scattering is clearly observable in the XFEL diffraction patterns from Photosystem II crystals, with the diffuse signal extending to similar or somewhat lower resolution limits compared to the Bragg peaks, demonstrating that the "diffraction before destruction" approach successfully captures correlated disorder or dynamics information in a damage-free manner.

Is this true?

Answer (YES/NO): NO